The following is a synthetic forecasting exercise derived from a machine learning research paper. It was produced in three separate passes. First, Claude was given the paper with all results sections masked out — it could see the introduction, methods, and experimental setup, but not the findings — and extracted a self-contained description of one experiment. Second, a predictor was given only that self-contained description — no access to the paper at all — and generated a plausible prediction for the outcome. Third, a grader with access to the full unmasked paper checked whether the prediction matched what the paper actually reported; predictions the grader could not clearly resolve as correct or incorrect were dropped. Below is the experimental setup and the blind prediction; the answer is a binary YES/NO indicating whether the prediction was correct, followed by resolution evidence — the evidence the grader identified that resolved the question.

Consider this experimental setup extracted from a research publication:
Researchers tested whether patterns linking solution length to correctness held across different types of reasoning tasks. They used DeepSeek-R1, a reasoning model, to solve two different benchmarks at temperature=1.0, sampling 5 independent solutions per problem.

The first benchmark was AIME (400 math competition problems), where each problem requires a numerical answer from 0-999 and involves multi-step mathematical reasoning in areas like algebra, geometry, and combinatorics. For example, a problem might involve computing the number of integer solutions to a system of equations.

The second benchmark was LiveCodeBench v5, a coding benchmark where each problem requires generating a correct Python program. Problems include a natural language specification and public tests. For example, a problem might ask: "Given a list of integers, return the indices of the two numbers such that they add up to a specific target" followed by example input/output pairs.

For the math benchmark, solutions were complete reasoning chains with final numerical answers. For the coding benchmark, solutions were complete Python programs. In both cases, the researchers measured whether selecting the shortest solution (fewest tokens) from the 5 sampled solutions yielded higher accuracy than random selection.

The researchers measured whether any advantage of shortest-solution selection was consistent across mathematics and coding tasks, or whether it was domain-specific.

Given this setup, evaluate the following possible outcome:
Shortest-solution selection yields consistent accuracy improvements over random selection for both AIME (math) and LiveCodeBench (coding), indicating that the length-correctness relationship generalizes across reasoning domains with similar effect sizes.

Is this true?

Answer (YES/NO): NO